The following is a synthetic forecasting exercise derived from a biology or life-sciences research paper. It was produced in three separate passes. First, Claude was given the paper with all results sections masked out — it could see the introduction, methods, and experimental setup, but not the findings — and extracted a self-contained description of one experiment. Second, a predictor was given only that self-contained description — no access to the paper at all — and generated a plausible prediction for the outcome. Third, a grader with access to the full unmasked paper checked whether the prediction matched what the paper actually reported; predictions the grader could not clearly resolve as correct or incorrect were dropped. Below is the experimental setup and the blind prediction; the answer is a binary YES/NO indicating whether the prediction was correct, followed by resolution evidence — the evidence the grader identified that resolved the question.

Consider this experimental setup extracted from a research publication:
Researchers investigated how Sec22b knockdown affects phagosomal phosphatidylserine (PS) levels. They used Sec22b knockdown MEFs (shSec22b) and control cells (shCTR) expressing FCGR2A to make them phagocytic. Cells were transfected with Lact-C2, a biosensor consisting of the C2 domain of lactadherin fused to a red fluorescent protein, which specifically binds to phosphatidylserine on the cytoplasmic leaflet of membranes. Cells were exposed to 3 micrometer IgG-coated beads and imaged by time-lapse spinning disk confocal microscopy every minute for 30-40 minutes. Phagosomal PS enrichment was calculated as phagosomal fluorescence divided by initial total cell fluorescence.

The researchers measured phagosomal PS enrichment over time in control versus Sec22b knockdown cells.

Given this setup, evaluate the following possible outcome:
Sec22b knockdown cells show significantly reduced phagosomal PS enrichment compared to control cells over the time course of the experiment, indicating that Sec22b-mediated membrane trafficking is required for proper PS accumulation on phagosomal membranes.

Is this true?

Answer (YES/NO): YES